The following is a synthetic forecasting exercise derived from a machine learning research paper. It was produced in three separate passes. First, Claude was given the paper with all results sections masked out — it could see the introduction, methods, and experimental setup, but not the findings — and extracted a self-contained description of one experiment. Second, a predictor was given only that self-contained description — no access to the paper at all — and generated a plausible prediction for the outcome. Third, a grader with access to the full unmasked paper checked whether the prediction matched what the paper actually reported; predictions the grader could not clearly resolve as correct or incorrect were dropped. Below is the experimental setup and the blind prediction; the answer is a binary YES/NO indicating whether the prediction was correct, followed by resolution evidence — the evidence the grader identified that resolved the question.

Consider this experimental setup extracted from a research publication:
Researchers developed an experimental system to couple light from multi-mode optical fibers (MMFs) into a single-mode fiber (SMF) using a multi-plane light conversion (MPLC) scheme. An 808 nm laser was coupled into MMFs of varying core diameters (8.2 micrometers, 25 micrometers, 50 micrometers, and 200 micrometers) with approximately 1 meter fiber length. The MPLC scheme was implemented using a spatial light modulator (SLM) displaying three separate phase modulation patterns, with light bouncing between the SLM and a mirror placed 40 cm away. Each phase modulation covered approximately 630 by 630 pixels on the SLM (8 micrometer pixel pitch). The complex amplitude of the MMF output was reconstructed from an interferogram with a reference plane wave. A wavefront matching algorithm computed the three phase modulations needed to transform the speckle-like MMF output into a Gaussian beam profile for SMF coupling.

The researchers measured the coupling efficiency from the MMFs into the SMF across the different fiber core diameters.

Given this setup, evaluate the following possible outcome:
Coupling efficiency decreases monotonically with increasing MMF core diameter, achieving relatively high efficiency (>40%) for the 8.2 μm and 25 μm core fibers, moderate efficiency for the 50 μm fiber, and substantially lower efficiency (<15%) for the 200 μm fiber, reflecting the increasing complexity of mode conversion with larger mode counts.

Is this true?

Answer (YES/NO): NO